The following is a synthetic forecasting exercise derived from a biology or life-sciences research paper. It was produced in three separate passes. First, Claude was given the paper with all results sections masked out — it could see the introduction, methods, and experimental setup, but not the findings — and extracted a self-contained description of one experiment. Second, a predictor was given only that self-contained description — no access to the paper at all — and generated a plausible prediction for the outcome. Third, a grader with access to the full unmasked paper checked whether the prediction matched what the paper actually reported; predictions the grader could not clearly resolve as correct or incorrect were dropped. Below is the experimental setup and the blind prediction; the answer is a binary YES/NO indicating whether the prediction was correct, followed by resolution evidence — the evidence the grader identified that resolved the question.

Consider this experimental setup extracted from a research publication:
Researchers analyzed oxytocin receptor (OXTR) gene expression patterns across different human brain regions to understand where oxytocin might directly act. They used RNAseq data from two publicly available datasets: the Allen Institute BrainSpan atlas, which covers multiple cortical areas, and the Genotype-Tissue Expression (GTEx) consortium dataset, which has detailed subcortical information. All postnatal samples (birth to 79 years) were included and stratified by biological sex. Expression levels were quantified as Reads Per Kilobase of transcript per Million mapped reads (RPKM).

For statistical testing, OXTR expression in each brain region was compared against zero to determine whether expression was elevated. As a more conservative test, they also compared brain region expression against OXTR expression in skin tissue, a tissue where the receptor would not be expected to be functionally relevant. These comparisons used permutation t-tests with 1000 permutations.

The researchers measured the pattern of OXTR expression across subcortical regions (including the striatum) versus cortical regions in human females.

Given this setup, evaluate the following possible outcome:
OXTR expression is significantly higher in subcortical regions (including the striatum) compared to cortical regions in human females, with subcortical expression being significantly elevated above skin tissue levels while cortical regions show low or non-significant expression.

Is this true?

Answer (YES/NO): NO